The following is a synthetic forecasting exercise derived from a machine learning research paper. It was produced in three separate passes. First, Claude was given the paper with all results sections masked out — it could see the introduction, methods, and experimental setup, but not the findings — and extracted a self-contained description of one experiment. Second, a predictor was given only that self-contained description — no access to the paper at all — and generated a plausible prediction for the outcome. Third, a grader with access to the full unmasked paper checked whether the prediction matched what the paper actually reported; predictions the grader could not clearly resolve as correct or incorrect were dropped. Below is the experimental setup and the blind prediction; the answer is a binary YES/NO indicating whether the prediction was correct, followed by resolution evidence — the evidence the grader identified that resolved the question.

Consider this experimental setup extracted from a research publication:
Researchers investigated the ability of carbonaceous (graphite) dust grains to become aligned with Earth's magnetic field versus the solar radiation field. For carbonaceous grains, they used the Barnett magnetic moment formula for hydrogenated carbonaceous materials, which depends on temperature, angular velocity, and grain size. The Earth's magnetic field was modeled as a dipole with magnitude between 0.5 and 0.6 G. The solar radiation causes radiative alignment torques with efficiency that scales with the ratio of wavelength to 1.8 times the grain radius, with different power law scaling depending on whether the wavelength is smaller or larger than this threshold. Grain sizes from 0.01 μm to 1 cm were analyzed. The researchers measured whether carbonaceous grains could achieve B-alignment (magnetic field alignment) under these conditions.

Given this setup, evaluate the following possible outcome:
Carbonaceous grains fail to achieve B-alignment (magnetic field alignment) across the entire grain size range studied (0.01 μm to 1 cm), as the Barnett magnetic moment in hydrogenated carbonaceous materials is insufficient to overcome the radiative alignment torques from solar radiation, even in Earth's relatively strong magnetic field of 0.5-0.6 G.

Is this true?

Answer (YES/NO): YES